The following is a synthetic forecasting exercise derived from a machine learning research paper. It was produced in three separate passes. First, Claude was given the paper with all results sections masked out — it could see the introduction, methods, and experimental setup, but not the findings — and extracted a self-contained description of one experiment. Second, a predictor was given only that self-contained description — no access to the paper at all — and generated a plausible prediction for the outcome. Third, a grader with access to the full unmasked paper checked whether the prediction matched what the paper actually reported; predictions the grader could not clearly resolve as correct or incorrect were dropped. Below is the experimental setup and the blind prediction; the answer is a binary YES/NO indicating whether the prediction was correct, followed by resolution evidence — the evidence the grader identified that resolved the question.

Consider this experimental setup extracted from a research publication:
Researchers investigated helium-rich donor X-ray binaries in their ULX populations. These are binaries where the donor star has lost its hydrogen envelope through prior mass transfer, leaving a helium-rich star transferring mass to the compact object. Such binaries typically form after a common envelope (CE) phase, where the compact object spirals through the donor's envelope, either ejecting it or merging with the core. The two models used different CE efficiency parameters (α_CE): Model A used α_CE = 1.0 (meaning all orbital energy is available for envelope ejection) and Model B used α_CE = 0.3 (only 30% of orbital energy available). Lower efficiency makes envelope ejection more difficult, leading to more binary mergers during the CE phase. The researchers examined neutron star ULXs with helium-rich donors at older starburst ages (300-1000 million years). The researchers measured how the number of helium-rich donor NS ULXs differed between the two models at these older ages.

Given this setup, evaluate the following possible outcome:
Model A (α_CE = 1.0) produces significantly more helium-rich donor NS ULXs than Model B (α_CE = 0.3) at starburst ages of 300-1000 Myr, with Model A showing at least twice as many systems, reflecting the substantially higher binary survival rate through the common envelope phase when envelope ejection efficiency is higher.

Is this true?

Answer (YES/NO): NO